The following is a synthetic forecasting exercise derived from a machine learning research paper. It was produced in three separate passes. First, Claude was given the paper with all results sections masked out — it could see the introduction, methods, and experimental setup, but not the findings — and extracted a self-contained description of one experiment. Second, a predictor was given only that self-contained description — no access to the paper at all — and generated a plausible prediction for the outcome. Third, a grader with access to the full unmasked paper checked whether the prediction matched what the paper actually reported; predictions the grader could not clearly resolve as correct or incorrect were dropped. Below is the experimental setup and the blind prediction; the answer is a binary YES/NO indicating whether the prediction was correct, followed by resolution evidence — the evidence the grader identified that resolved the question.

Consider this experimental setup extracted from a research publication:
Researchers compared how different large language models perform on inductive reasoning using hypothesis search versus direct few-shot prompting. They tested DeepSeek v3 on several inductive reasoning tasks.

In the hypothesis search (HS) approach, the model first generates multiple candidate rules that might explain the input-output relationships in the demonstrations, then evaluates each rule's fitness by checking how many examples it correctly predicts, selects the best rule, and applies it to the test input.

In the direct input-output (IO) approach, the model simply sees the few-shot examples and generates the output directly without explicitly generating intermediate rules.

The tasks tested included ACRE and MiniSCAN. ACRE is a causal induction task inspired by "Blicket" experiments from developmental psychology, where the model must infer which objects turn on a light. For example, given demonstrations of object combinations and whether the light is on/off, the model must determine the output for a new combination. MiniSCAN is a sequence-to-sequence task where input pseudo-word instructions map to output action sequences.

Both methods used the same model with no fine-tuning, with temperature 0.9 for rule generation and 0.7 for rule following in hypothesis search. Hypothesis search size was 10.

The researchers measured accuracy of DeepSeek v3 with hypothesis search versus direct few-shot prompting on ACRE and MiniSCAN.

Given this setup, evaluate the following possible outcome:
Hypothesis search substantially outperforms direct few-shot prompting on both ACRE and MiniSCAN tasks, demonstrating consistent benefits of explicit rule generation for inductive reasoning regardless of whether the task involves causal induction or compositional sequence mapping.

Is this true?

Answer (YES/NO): NO